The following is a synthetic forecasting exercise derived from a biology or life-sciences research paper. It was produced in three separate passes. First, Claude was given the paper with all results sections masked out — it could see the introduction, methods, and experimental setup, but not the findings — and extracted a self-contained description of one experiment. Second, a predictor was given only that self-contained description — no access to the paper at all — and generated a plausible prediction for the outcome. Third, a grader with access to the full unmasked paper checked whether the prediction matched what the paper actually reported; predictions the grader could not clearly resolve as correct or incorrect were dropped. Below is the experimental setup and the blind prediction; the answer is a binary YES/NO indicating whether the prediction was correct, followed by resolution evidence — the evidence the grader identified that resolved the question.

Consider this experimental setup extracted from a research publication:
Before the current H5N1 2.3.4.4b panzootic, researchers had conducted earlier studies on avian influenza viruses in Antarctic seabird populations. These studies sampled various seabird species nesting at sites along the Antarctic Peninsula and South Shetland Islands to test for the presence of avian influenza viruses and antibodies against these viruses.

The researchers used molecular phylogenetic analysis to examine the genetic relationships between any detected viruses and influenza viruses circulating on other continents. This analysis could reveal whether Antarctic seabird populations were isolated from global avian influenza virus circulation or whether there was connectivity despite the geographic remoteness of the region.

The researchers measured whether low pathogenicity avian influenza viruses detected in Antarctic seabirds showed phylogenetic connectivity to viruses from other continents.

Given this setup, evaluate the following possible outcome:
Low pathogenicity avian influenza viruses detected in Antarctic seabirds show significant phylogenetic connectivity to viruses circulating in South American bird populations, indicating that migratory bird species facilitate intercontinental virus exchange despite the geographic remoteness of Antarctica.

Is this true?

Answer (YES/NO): NO